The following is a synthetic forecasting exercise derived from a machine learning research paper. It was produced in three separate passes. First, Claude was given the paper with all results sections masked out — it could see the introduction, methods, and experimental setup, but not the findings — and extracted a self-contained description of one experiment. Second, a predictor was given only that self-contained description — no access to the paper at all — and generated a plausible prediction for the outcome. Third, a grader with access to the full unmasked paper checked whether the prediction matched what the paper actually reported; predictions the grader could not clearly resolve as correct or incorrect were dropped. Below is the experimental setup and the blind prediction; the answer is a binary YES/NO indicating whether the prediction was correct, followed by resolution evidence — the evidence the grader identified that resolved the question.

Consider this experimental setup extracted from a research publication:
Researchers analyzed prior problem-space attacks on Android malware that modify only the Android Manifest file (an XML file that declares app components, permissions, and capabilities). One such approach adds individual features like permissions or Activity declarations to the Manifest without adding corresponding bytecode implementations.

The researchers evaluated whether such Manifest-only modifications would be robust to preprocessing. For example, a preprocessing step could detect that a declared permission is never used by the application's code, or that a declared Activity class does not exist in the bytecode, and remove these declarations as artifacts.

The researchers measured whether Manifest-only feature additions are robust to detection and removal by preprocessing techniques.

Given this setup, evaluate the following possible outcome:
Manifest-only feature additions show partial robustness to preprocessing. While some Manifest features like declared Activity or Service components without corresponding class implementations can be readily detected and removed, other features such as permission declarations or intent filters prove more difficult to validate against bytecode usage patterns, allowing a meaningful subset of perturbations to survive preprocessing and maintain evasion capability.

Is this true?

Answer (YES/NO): NO